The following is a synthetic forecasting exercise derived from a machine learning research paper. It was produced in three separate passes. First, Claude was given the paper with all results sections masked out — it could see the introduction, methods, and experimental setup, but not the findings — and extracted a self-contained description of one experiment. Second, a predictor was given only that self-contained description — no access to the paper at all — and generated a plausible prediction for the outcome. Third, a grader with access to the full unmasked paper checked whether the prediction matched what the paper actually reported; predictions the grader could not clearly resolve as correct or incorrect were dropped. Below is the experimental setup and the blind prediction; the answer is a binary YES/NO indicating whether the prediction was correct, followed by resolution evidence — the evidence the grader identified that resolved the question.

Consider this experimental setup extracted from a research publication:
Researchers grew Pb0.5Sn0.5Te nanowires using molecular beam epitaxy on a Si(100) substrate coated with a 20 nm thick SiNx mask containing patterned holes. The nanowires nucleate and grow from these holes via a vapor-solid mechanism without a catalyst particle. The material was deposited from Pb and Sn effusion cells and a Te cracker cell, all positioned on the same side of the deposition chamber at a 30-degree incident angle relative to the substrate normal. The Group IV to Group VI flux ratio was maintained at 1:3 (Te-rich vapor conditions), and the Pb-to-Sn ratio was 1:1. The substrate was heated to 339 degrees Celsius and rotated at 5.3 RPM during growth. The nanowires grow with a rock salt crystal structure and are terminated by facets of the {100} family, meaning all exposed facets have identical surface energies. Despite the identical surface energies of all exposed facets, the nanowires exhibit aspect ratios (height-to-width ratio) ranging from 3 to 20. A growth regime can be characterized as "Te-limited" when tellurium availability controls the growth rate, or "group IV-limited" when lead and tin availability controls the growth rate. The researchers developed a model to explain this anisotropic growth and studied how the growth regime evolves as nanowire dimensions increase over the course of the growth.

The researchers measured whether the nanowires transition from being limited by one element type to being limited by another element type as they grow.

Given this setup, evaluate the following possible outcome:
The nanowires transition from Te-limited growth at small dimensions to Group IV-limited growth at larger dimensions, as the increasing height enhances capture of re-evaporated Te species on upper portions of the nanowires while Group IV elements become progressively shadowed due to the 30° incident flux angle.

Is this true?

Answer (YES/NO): YES